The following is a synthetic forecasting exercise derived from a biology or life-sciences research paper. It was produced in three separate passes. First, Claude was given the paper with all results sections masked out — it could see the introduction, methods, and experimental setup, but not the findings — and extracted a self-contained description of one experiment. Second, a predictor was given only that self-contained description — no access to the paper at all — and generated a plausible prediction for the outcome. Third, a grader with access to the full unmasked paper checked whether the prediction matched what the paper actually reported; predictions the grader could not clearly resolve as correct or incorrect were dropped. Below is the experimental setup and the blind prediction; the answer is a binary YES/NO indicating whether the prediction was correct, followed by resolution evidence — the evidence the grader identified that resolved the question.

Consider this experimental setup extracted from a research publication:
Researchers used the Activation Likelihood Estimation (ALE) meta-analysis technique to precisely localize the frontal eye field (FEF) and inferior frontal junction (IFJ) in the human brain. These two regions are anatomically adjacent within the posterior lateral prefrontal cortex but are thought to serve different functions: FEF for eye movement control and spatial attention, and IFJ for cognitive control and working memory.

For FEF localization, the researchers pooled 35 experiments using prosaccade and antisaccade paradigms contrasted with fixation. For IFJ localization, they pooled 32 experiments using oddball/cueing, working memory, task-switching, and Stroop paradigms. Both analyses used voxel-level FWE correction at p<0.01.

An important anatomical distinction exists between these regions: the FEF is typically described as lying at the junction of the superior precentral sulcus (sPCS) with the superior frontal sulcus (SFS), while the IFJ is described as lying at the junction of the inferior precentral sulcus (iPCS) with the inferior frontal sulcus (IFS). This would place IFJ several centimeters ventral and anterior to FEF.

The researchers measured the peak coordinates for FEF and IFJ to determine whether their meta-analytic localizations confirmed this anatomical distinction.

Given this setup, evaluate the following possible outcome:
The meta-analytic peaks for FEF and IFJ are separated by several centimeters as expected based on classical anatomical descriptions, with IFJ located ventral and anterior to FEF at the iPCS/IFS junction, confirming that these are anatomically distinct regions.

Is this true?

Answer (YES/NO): YES